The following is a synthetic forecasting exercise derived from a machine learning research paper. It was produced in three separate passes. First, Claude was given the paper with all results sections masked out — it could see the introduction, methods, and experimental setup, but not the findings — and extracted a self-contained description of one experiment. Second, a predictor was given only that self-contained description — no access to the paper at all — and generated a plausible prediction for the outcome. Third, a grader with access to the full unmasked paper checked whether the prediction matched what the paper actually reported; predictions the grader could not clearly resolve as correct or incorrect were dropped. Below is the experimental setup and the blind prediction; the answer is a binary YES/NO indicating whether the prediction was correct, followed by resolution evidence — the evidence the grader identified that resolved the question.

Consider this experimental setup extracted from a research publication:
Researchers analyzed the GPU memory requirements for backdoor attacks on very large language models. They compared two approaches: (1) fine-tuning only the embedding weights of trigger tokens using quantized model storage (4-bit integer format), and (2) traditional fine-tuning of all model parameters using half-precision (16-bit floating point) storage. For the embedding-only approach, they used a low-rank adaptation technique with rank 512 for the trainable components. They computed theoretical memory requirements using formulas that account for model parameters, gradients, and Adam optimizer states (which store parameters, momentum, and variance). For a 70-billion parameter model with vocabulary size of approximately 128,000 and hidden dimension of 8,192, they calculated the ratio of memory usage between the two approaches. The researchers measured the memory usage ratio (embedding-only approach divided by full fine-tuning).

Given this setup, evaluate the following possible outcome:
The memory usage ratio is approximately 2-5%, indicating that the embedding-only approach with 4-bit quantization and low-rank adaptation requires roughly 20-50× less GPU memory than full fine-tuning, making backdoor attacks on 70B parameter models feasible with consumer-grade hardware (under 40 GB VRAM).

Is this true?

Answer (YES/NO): NO